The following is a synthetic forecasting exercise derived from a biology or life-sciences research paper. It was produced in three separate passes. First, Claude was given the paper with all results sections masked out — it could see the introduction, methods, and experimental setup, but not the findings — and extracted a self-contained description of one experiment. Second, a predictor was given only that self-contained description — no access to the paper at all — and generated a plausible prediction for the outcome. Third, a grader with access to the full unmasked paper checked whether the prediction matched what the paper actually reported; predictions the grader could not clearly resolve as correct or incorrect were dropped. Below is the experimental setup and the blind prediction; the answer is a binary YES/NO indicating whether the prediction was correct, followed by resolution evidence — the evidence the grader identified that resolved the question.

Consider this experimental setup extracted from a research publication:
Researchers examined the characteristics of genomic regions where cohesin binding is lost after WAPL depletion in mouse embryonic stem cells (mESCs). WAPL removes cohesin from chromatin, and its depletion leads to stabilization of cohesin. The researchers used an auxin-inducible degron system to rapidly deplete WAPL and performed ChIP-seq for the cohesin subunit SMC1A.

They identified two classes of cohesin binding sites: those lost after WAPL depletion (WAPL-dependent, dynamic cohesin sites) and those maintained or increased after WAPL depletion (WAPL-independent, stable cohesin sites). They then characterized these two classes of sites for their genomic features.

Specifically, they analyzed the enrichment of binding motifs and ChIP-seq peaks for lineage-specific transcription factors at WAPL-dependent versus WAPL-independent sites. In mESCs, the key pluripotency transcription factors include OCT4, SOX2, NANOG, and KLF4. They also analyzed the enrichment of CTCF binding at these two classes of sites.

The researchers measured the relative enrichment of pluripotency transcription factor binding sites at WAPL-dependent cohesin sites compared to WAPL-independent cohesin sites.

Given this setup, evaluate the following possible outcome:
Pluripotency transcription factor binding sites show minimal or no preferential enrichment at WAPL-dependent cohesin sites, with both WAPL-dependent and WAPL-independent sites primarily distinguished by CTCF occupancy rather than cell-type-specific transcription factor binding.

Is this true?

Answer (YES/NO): NO